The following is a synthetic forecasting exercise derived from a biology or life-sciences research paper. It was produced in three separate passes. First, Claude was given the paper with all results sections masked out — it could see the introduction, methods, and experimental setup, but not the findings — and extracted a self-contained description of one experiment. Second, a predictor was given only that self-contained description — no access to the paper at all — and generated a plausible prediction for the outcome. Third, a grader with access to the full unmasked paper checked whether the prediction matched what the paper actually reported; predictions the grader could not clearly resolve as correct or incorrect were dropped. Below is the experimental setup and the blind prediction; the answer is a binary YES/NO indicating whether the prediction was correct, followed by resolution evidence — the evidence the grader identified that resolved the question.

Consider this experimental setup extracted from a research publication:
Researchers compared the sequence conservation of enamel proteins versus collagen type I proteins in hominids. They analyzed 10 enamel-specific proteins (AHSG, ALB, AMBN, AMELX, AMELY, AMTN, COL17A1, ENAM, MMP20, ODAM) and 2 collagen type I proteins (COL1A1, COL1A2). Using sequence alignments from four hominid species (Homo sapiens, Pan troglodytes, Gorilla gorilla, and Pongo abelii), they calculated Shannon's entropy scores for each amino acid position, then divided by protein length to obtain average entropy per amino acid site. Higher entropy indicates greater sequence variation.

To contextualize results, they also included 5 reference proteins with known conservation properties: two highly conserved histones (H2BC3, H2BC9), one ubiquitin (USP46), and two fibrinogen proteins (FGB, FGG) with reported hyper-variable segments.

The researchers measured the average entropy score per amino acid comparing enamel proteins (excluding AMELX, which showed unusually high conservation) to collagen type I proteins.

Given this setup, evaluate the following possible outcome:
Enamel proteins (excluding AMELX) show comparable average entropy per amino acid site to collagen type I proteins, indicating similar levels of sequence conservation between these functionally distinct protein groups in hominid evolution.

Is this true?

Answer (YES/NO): NO